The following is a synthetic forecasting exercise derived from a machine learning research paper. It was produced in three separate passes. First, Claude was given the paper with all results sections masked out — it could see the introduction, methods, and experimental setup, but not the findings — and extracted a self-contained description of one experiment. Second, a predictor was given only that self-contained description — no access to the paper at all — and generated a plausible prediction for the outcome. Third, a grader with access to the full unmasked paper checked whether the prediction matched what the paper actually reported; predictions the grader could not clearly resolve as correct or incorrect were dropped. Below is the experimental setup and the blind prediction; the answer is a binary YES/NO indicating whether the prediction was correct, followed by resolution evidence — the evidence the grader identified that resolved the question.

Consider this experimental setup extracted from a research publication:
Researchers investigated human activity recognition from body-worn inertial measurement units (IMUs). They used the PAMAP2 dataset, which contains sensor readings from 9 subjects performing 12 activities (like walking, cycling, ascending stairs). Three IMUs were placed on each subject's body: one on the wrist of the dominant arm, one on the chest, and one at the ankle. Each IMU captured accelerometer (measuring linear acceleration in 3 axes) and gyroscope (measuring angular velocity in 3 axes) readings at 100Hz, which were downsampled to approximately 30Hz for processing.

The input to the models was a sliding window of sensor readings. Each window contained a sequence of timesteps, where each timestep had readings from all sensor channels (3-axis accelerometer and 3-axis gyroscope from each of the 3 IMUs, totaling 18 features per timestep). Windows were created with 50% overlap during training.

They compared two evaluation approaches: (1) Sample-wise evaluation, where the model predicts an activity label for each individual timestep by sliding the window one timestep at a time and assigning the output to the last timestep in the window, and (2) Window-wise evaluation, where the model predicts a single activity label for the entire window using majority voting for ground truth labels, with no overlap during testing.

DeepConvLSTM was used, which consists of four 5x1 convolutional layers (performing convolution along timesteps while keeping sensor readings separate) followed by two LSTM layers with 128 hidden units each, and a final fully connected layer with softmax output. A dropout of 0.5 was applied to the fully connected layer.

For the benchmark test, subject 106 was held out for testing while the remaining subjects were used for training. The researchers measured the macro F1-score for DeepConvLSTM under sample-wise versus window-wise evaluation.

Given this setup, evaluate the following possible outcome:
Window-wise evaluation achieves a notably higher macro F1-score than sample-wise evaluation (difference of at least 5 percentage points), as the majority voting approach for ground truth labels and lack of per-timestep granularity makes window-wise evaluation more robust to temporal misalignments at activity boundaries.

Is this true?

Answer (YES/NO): NO